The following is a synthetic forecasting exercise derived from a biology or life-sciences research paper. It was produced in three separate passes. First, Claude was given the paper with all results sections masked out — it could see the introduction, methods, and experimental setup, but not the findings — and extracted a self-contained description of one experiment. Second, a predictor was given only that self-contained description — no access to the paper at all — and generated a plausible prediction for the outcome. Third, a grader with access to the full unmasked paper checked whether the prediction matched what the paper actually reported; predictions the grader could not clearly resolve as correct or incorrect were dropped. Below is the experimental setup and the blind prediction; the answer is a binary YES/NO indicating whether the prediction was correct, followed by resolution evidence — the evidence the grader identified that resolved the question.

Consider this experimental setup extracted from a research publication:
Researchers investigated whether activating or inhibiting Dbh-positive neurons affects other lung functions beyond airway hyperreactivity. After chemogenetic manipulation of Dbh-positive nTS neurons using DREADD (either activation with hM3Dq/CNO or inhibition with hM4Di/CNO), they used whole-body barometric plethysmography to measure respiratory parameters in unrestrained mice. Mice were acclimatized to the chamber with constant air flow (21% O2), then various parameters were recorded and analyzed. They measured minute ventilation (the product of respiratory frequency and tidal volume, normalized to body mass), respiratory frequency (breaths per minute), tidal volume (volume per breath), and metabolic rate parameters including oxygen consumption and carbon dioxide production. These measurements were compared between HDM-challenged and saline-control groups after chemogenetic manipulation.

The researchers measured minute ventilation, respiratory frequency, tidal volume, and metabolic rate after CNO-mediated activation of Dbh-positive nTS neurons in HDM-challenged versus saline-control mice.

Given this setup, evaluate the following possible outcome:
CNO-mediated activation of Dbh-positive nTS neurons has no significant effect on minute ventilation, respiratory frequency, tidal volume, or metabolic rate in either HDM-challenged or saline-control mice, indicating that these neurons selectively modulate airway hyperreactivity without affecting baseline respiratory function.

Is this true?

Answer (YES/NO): YES